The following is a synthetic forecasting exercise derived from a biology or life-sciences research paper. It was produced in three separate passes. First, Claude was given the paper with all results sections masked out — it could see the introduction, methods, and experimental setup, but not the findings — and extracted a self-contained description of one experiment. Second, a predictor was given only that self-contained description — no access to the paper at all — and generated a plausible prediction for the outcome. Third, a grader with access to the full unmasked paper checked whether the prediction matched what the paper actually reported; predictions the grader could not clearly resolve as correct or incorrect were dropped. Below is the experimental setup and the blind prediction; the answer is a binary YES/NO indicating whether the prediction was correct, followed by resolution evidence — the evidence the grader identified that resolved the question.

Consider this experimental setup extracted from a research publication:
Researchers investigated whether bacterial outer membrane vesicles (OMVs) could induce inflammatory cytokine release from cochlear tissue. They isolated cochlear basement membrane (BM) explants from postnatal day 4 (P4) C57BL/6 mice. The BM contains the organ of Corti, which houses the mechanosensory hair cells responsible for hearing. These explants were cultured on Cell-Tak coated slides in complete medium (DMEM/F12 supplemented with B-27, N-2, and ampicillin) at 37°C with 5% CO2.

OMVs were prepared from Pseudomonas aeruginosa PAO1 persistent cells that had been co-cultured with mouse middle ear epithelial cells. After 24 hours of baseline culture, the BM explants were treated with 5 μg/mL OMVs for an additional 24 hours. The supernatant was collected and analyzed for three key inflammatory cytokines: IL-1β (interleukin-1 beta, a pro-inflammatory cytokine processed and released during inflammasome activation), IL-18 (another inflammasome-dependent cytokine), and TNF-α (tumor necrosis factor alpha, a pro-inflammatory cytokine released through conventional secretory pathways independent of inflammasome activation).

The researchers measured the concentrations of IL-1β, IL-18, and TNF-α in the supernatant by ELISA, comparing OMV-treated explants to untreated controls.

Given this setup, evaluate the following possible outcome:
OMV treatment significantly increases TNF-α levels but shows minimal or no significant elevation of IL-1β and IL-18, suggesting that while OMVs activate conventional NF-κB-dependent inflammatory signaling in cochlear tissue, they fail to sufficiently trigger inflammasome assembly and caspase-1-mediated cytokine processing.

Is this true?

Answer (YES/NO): NO